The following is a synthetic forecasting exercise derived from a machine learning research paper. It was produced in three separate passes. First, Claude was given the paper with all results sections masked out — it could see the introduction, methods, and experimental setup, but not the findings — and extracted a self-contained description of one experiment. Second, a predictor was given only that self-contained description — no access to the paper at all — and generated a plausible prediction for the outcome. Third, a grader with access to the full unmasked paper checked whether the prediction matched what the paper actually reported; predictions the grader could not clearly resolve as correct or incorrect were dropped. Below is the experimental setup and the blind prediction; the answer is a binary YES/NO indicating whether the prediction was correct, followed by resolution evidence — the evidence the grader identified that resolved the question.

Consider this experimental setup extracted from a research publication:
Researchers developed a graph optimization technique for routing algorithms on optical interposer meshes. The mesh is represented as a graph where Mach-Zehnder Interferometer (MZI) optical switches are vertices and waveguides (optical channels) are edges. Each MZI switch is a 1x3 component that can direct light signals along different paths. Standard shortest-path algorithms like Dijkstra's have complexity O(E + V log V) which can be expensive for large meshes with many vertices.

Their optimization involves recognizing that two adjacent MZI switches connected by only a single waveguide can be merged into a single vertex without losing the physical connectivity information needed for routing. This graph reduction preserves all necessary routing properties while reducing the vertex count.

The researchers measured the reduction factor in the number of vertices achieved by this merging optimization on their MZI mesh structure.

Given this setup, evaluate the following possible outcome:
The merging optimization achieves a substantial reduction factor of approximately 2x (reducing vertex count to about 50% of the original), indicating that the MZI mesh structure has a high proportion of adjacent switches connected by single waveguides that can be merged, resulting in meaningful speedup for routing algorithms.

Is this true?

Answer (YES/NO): YES